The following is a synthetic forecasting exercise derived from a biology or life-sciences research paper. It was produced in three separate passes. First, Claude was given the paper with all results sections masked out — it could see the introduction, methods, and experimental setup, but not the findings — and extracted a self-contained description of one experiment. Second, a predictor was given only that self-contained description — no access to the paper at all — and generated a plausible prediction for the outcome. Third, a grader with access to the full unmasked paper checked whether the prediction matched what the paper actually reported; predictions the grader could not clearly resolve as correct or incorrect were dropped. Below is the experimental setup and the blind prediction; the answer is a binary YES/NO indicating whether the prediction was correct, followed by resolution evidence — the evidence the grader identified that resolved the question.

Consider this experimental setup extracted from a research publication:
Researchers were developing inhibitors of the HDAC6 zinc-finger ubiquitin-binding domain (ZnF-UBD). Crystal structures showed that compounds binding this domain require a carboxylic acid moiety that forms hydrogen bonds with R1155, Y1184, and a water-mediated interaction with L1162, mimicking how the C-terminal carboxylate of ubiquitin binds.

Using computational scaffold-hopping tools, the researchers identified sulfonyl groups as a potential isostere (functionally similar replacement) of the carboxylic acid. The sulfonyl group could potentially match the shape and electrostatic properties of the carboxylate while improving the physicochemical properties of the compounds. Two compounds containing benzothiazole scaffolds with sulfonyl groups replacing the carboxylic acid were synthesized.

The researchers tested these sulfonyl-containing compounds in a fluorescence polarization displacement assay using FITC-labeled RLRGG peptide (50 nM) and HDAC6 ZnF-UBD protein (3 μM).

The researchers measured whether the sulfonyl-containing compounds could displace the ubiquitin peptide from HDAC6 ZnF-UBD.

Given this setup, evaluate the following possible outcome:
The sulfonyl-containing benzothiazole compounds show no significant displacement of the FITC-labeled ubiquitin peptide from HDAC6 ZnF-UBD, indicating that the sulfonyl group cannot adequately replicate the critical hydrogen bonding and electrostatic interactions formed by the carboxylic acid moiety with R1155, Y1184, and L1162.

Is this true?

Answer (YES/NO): YES